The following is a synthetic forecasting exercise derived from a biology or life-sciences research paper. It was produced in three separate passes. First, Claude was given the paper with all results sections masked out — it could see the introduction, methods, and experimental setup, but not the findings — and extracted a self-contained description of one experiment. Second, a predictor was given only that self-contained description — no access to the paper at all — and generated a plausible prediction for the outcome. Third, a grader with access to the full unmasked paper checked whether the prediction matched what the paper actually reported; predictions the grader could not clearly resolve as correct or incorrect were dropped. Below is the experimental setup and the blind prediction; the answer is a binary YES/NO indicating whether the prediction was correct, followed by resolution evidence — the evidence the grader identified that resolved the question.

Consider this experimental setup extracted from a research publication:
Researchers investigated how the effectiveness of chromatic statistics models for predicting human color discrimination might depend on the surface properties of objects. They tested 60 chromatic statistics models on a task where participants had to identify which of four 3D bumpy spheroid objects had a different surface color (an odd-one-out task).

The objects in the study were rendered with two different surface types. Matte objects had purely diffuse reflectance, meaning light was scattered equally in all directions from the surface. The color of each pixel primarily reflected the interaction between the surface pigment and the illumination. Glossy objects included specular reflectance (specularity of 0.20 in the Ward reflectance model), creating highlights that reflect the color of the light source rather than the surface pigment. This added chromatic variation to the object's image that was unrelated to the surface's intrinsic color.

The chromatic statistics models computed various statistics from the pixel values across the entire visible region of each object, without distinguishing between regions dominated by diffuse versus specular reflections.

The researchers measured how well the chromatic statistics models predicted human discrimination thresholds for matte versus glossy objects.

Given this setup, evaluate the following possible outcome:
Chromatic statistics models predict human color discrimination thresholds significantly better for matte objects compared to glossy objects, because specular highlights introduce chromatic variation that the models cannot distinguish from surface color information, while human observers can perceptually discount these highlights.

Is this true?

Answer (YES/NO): YES